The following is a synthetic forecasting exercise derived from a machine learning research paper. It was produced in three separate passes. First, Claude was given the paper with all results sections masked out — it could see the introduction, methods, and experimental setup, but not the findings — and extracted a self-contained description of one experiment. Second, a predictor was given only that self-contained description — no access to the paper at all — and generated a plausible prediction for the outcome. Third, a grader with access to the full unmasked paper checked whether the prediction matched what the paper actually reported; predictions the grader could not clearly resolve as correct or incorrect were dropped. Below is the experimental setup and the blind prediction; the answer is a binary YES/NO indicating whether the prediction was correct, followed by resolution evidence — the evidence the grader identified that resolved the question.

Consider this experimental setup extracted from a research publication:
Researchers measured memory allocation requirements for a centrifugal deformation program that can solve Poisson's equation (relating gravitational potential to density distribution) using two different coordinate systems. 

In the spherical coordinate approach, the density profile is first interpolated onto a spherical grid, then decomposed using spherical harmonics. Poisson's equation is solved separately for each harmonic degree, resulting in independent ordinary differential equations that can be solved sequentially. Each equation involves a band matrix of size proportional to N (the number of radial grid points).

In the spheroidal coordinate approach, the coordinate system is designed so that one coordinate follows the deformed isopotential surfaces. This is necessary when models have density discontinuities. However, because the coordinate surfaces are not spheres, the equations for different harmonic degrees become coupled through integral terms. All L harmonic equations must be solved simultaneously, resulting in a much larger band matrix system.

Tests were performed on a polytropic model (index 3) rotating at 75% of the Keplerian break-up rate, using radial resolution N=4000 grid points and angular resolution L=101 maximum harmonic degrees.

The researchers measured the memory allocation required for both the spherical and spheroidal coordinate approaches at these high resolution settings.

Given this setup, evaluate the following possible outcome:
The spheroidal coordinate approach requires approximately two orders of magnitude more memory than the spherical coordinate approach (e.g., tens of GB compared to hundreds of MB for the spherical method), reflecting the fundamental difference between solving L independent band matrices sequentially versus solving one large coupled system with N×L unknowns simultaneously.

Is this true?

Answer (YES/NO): NO